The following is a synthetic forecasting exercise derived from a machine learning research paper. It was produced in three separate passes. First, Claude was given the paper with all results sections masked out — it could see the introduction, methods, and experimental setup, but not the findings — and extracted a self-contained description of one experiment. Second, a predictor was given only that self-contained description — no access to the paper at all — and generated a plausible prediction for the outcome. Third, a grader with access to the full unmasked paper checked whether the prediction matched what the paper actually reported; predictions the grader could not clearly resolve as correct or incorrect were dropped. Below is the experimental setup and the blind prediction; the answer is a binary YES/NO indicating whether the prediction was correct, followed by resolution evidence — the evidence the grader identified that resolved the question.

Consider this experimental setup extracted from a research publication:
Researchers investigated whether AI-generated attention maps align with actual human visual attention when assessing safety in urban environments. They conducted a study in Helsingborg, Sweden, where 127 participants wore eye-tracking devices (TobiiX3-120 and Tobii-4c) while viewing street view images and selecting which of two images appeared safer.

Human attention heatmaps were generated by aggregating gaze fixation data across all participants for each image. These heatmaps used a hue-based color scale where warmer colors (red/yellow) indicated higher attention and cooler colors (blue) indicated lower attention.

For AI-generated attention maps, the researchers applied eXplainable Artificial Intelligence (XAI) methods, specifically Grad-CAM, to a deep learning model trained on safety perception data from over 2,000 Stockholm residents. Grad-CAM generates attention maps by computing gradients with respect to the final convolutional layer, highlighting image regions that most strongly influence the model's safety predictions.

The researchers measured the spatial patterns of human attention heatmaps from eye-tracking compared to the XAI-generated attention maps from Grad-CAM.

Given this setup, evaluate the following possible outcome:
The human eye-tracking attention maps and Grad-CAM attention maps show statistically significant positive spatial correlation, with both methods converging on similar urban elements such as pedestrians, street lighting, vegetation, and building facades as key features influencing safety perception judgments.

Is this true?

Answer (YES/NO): NO